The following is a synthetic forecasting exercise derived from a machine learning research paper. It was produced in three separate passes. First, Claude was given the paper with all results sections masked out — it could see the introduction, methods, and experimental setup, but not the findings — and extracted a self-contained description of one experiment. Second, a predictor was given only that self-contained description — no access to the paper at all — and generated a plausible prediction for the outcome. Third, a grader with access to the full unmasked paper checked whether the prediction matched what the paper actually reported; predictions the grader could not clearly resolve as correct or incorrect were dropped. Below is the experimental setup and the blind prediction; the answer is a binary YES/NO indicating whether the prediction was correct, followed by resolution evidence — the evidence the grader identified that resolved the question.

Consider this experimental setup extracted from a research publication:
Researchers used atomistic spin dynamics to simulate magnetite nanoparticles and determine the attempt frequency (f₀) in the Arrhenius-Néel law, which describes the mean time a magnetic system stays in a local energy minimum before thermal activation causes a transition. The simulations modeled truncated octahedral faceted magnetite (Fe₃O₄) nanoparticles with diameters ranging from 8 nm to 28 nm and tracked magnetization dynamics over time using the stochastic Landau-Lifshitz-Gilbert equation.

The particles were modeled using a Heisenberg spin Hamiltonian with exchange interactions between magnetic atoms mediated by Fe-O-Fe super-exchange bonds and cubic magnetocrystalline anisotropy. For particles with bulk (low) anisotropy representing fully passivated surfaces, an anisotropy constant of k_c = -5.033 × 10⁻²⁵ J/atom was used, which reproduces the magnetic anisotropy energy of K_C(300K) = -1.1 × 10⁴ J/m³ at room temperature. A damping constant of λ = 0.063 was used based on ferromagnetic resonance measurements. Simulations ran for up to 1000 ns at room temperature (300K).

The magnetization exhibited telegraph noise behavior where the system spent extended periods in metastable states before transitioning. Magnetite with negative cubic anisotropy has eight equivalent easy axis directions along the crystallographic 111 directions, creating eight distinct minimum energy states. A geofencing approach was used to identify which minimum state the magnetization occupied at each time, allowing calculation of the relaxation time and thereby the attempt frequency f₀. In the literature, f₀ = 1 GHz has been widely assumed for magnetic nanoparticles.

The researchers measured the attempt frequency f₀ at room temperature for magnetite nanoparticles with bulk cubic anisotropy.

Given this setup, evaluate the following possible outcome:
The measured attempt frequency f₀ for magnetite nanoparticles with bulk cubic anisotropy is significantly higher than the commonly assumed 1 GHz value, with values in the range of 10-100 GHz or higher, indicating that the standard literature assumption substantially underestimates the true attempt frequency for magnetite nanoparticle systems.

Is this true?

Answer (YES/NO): NO